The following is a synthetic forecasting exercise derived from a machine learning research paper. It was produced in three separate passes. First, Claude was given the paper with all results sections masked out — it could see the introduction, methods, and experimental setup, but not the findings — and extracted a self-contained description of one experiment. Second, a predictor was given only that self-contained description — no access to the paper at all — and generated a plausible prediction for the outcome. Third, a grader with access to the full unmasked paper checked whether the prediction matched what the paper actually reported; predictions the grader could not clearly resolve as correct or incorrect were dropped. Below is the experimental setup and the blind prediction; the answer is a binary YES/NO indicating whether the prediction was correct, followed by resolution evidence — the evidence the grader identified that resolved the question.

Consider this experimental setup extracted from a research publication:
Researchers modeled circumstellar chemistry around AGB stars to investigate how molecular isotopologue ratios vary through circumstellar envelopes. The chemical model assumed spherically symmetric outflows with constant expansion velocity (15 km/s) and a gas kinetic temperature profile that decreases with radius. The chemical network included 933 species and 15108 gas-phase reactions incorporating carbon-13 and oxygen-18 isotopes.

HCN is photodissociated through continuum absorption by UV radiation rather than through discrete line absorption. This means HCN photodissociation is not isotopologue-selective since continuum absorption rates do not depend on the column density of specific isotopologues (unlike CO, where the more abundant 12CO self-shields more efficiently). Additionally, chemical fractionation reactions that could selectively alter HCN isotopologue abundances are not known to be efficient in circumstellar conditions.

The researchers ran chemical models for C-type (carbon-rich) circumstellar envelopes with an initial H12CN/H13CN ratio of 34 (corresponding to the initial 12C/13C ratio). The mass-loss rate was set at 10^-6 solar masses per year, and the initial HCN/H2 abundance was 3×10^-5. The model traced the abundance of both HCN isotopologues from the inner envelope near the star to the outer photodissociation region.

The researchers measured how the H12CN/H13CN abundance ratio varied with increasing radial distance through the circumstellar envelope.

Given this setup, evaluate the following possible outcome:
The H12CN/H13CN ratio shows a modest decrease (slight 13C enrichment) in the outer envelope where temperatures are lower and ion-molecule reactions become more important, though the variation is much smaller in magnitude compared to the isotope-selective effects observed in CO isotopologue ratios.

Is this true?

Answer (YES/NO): NO